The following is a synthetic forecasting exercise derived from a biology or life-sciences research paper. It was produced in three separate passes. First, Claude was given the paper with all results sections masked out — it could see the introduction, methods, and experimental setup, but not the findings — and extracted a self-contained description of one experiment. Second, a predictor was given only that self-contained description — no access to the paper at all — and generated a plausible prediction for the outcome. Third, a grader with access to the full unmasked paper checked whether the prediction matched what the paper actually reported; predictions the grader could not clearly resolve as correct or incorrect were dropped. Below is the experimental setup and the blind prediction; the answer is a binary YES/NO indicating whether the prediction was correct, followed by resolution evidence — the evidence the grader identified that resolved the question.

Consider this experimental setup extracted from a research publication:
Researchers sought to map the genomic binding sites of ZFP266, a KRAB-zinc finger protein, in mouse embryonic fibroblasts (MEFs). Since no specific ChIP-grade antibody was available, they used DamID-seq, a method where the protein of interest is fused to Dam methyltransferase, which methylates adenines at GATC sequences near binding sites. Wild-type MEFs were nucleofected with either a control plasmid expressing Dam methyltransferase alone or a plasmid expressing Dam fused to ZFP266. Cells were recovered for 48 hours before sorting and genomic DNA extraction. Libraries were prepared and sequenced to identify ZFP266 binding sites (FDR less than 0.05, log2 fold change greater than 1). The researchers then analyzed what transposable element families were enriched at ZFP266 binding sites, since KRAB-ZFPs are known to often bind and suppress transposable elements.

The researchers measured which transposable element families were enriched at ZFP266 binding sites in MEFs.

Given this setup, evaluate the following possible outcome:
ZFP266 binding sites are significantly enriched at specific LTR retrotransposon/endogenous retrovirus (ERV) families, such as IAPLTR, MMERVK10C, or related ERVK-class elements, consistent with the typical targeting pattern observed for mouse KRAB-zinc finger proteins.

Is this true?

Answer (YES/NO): NO